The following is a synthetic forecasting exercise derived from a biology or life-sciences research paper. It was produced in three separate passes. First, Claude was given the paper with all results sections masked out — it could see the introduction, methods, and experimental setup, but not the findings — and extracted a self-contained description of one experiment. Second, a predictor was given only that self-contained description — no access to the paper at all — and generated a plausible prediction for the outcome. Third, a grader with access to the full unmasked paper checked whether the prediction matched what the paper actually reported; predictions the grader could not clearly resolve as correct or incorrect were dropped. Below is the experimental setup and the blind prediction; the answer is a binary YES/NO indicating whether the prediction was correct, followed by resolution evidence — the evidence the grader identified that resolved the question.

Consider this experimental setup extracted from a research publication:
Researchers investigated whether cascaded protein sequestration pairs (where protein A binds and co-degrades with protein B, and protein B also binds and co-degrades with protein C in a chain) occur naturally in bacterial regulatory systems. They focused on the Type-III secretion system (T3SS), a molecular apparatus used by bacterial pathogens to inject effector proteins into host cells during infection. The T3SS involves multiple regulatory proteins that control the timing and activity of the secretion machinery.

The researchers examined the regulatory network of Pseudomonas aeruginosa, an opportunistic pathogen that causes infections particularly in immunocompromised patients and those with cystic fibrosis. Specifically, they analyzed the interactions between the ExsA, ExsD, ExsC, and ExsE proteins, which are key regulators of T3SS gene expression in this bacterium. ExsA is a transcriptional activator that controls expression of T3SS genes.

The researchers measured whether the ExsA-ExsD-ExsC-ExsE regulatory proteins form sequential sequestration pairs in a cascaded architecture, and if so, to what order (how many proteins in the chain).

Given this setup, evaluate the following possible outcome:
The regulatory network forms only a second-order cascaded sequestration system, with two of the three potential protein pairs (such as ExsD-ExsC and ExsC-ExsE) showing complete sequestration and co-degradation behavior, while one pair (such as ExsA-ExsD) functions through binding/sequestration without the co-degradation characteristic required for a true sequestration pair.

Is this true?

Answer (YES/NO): NO